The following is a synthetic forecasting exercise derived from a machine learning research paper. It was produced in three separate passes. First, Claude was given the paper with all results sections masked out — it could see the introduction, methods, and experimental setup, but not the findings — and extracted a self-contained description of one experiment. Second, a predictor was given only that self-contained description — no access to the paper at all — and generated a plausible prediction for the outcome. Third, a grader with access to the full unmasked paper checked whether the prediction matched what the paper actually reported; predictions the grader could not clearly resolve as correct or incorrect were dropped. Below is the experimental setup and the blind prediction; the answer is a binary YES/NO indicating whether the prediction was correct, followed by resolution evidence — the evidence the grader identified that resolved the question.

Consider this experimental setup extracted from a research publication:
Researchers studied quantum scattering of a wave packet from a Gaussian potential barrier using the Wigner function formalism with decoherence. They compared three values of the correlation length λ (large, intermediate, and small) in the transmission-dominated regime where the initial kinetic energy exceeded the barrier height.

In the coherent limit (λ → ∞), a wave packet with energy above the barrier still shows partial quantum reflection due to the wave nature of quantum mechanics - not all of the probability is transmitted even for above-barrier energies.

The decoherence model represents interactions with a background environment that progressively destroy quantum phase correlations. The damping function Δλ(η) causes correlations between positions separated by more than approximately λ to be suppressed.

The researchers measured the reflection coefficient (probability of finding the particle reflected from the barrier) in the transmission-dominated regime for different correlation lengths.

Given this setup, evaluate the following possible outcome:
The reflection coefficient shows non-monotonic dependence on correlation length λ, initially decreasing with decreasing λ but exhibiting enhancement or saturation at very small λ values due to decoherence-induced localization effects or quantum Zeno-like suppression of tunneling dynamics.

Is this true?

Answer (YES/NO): NO